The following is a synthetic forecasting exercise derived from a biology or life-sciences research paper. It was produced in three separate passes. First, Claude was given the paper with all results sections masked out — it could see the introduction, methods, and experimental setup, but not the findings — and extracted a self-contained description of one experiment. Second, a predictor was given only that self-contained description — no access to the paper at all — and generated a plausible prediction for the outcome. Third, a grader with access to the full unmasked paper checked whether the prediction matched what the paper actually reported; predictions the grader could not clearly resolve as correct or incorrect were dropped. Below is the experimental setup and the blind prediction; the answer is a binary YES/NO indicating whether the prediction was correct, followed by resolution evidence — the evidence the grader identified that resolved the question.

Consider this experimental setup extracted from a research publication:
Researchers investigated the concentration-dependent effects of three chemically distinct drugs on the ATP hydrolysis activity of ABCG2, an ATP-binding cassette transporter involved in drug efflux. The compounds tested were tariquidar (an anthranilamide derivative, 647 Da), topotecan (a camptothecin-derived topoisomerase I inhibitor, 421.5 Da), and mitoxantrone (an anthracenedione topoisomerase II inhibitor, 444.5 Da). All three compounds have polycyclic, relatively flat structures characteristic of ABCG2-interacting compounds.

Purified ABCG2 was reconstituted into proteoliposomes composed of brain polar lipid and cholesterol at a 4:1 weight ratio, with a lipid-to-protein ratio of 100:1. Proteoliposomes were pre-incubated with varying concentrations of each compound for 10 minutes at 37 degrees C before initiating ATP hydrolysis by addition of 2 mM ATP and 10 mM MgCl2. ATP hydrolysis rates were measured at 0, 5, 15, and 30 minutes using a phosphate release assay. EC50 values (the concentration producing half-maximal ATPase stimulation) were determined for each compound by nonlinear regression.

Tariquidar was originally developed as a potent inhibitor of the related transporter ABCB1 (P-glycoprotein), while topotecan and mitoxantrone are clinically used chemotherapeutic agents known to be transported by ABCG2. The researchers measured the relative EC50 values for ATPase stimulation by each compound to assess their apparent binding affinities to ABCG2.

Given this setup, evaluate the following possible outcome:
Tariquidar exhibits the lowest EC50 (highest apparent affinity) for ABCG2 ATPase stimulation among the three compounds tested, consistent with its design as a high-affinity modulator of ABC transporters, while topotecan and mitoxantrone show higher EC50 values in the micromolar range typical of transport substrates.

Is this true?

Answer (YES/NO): YES